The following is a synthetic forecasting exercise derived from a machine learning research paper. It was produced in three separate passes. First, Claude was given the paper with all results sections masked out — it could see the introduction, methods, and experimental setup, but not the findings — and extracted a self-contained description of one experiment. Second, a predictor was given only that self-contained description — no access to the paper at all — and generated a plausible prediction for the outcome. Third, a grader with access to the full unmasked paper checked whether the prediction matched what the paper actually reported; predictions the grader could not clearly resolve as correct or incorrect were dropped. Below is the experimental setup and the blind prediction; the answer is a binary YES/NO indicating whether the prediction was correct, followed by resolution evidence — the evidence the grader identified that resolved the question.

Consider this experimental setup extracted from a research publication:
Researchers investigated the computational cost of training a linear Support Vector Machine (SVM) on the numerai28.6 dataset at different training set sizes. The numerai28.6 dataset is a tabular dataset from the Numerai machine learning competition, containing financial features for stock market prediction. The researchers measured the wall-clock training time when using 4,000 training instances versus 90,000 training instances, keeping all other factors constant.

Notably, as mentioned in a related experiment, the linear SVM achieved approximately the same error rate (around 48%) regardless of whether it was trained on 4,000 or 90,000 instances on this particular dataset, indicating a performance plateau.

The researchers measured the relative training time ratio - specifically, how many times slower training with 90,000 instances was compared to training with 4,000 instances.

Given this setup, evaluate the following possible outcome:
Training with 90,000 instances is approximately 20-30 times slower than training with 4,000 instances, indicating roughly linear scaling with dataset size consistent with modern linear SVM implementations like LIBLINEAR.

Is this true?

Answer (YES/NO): NO